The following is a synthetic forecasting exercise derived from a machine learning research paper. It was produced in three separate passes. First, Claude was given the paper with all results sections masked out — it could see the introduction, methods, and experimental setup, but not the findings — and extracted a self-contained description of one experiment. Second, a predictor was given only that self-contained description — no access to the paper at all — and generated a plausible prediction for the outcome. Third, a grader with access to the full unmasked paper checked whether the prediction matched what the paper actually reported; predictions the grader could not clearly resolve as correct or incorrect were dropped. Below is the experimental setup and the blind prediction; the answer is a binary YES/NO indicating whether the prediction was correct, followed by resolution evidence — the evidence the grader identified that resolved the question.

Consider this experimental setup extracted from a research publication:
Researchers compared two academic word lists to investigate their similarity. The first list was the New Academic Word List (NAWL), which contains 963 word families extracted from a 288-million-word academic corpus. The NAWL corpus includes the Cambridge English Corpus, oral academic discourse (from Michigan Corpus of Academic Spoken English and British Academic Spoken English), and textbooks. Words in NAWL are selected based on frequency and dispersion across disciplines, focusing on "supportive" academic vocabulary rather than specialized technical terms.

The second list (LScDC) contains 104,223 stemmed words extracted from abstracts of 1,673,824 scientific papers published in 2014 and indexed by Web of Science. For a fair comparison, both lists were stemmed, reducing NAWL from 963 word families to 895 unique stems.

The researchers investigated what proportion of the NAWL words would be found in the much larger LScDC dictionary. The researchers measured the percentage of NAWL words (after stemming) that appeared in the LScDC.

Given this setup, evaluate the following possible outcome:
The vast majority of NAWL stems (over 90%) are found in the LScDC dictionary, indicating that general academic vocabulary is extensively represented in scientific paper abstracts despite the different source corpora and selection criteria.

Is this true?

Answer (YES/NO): YES